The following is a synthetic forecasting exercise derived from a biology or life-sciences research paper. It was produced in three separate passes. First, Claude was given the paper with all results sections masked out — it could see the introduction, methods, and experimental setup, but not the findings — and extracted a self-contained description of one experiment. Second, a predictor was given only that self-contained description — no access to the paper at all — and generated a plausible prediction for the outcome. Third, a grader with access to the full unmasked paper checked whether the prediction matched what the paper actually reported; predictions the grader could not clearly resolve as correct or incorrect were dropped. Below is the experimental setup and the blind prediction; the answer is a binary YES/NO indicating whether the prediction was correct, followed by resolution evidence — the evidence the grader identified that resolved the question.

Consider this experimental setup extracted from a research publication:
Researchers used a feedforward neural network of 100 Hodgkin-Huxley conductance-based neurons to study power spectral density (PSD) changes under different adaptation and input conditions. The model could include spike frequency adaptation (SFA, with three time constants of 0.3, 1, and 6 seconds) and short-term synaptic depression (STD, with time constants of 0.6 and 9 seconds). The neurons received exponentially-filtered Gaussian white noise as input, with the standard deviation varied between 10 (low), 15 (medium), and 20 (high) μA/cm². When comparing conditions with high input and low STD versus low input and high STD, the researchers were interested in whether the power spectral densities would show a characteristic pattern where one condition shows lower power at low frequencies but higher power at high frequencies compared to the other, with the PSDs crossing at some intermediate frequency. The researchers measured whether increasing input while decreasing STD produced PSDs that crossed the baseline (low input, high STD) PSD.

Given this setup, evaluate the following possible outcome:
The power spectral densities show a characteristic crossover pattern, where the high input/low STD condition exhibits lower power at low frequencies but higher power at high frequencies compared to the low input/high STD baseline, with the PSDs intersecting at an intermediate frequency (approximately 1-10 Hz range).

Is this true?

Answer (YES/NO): YES